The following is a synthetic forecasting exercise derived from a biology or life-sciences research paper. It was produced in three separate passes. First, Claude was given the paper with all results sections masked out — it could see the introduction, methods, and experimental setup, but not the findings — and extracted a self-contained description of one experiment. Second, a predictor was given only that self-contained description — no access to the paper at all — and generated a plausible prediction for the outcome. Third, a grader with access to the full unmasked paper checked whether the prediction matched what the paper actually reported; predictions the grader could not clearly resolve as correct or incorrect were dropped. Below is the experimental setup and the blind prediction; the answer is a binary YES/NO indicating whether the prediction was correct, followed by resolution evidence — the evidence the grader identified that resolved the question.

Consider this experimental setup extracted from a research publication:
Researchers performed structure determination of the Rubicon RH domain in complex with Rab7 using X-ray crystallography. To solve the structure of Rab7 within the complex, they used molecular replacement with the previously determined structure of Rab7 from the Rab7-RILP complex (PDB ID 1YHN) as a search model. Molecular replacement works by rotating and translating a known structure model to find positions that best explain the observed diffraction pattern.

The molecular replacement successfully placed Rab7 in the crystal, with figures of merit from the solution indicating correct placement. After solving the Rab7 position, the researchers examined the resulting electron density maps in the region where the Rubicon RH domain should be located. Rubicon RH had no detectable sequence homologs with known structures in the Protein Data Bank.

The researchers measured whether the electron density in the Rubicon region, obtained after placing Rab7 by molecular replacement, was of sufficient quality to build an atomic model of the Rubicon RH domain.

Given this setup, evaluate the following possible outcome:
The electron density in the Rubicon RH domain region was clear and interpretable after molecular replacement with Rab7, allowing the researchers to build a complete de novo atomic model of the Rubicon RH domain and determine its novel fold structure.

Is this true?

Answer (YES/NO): NO